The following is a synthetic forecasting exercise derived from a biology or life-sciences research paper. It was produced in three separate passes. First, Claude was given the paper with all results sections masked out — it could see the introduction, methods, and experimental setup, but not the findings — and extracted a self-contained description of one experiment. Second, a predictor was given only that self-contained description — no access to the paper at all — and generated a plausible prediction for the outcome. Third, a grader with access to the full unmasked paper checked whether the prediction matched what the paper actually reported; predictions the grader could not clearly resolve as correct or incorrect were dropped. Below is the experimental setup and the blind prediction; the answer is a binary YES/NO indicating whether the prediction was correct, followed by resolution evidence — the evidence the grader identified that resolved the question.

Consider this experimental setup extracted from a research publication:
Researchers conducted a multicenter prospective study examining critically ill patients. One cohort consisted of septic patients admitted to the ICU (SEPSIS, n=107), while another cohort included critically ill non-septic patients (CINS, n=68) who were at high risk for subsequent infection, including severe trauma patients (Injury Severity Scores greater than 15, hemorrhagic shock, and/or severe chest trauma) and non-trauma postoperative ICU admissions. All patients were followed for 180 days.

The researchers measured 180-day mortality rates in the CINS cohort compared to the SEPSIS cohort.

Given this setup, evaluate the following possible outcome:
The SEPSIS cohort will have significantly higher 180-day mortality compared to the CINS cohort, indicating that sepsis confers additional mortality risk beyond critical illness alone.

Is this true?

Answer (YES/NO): YES